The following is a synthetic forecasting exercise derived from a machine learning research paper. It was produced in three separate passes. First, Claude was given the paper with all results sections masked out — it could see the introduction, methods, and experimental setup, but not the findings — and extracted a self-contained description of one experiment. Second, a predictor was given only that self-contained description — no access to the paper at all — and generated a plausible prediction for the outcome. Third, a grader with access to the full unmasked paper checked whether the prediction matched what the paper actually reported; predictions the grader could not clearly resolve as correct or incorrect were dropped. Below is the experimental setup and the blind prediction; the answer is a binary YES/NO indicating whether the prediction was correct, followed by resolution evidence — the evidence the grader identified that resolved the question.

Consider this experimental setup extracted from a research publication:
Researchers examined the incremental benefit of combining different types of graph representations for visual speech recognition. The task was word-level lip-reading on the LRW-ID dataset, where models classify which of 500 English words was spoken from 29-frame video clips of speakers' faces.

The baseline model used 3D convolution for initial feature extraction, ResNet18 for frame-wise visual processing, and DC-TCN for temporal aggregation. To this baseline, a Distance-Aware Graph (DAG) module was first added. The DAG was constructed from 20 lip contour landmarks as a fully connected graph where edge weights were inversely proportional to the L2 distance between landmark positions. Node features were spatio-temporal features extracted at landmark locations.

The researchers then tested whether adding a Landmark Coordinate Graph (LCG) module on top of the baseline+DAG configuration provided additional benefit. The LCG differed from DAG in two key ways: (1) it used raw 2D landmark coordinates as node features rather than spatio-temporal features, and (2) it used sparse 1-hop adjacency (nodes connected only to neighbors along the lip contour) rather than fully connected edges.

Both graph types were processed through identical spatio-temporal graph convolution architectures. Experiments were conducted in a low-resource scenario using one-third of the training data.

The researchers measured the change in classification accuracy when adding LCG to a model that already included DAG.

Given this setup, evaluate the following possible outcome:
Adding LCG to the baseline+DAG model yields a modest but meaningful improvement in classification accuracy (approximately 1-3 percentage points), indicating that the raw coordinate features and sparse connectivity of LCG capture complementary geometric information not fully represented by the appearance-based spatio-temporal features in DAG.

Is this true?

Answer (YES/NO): NO